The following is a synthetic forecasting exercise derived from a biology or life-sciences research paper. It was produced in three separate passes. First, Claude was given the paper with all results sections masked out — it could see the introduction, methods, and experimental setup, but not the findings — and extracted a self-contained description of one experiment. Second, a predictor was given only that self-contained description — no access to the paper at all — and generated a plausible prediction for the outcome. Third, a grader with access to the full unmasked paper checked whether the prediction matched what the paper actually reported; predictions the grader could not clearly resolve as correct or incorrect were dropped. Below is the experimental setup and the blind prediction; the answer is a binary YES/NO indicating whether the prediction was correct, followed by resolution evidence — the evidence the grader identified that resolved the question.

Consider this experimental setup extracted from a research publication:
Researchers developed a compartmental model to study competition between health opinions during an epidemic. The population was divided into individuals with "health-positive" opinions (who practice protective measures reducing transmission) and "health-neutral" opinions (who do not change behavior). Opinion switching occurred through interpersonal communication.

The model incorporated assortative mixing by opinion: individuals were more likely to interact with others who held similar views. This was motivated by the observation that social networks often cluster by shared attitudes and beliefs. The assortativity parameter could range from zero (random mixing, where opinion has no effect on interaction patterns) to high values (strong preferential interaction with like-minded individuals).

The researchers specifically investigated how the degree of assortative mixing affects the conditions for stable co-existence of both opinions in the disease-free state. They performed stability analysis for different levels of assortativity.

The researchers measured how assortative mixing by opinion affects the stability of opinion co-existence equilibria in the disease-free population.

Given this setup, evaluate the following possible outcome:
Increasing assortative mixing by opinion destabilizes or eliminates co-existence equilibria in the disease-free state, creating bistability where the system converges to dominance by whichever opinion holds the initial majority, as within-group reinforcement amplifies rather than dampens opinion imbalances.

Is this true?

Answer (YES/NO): NO